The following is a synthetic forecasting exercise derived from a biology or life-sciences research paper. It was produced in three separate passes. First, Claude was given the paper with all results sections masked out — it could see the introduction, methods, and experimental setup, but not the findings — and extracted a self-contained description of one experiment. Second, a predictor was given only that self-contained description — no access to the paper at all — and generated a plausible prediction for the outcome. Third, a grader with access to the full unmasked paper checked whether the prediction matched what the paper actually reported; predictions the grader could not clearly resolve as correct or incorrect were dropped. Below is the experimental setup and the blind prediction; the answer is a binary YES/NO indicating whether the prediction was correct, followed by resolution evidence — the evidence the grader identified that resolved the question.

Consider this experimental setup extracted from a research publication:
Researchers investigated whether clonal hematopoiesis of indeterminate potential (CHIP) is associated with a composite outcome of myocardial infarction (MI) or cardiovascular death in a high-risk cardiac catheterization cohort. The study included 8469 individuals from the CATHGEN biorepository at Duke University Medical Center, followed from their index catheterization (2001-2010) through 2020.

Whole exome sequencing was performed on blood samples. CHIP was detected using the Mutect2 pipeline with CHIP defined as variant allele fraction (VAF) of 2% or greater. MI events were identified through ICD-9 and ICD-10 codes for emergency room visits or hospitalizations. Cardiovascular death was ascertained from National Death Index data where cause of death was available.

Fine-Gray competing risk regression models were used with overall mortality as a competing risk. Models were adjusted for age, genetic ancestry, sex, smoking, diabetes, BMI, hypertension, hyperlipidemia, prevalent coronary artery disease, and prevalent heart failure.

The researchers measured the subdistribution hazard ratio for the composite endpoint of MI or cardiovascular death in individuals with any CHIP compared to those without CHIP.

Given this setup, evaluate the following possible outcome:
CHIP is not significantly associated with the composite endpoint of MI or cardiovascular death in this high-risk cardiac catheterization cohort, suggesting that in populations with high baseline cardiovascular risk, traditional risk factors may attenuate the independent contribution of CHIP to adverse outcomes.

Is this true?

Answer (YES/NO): YES